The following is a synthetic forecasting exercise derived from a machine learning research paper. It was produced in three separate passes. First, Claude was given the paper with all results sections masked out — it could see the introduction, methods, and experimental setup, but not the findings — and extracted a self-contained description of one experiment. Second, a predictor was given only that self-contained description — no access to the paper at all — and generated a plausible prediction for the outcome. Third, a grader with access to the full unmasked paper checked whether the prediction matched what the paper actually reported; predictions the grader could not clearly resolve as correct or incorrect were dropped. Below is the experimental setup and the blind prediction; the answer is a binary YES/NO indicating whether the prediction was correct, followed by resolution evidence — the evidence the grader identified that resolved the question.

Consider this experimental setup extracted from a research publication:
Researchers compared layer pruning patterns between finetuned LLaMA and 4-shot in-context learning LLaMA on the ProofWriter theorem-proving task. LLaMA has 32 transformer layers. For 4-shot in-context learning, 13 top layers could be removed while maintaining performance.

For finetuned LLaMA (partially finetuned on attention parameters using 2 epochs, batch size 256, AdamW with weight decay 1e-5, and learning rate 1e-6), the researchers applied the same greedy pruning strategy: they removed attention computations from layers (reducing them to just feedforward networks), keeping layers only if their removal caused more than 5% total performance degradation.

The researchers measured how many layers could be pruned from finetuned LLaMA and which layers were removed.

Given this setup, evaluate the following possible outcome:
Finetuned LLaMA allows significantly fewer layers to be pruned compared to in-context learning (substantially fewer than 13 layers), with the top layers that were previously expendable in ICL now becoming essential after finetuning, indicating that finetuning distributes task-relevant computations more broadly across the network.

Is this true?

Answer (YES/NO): NO